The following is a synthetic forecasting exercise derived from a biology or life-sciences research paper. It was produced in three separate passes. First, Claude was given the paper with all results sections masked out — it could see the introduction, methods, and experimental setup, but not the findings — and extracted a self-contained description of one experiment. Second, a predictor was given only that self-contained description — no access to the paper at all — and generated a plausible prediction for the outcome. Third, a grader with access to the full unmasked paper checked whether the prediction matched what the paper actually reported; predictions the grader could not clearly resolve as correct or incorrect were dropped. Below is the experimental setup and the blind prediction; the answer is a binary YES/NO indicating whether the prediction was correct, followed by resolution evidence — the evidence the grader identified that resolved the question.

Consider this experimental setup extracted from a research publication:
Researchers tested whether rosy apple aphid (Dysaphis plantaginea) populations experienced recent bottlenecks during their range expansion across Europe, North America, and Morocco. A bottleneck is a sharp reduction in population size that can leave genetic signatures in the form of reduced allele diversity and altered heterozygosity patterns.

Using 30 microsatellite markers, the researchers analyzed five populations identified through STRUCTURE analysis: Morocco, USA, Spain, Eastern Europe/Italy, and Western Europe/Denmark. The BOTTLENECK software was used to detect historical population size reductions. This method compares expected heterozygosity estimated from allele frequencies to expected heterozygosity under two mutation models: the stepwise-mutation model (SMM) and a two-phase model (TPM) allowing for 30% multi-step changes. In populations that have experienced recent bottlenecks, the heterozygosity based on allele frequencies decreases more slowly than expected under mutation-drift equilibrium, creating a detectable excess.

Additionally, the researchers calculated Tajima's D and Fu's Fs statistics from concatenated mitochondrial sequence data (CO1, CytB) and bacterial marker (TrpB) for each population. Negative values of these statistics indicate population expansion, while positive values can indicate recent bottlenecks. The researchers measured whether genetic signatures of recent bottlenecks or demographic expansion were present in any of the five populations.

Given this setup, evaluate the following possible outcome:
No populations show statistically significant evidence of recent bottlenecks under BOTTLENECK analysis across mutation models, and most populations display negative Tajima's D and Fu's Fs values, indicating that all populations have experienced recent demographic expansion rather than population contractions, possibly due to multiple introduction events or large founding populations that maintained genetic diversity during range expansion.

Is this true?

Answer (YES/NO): NO